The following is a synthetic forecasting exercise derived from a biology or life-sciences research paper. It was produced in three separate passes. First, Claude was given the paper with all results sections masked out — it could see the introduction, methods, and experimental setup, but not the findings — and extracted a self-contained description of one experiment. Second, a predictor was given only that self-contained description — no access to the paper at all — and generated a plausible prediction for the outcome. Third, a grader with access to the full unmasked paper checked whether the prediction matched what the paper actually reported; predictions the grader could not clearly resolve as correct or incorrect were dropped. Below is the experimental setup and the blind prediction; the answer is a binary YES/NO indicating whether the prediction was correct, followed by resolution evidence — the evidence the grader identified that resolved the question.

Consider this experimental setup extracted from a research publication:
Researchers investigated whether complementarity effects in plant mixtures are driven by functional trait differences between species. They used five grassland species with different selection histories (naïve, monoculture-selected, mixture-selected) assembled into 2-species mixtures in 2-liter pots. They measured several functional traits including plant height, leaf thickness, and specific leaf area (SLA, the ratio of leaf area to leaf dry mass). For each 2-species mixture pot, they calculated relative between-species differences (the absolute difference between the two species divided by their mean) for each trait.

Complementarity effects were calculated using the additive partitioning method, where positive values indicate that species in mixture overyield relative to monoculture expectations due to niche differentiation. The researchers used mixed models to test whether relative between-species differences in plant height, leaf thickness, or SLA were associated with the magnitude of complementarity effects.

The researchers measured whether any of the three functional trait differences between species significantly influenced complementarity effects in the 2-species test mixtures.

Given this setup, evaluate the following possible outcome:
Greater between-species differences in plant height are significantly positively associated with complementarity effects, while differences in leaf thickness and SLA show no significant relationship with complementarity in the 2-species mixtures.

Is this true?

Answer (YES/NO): NO